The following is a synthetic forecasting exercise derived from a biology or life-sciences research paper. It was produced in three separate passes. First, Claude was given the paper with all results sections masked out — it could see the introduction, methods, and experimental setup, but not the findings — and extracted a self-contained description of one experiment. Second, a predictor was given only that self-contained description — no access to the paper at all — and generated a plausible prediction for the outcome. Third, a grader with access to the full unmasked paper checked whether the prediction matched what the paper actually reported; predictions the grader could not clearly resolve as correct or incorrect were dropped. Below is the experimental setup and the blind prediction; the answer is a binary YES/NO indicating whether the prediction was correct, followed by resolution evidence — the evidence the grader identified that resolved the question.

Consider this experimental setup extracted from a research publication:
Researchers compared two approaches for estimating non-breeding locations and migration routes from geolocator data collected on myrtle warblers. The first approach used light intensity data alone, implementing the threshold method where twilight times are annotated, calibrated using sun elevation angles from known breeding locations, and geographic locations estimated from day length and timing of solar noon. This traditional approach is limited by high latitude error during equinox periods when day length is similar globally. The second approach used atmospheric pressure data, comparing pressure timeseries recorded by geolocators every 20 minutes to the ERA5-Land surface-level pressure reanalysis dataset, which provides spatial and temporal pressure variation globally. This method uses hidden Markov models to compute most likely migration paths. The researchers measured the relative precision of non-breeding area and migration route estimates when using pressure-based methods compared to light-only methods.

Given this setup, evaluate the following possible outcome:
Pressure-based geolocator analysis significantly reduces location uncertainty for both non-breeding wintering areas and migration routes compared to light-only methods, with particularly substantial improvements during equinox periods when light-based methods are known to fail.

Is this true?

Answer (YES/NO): YES